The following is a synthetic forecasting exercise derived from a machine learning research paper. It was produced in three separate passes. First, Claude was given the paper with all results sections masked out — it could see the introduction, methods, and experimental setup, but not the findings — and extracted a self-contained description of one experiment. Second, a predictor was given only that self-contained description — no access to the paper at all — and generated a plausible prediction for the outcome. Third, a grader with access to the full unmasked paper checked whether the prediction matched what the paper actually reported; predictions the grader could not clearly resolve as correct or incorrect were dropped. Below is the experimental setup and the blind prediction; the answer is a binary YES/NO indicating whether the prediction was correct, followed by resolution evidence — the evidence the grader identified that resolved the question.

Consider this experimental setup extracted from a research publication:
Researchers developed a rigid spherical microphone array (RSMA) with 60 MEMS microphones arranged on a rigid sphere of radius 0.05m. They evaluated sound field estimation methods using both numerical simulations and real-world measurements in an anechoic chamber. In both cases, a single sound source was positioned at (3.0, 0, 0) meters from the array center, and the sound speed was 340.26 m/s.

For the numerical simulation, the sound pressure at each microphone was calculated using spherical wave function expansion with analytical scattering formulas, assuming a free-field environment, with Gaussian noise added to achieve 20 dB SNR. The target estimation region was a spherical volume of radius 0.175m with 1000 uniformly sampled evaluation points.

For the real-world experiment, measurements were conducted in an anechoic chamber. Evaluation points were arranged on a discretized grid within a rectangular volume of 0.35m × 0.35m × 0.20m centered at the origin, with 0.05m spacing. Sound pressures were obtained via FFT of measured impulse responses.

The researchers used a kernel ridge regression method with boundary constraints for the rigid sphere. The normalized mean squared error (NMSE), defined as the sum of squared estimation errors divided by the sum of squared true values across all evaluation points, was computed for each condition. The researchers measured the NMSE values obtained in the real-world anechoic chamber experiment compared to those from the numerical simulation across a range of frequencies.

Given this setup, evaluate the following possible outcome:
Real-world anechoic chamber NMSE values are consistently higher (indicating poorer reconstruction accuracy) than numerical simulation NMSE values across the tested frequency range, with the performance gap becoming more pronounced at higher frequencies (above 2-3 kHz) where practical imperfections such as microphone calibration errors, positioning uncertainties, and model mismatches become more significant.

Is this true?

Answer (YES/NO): NO